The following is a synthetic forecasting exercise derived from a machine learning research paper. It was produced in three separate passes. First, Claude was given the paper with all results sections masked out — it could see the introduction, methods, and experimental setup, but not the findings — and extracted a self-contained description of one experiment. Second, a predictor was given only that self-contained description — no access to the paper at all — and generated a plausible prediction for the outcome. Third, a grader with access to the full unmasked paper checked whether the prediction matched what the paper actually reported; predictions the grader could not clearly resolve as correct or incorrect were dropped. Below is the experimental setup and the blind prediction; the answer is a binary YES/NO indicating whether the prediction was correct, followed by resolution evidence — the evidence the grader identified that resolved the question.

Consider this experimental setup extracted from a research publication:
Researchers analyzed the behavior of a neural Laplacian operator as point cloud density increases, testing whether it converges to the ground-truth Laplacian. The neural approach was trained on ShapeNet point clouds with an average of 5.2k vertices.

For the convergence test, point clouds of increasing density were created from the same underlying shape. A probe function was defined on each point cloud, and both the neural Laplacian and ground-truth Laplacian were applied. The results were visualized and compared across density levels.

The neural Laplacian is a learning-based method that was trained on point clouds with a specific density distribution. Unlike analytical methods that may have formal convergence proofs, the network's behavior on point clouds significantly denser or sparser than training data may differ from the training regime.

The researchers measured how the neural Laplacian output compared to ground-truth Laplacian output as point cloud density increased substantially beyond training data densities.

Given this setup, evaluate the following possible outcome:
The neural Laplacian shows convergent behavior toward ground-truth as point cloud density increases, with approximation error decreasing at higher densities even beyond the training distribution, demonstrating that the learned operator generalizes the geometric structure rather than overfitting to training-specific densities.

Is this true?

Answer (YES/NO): NO